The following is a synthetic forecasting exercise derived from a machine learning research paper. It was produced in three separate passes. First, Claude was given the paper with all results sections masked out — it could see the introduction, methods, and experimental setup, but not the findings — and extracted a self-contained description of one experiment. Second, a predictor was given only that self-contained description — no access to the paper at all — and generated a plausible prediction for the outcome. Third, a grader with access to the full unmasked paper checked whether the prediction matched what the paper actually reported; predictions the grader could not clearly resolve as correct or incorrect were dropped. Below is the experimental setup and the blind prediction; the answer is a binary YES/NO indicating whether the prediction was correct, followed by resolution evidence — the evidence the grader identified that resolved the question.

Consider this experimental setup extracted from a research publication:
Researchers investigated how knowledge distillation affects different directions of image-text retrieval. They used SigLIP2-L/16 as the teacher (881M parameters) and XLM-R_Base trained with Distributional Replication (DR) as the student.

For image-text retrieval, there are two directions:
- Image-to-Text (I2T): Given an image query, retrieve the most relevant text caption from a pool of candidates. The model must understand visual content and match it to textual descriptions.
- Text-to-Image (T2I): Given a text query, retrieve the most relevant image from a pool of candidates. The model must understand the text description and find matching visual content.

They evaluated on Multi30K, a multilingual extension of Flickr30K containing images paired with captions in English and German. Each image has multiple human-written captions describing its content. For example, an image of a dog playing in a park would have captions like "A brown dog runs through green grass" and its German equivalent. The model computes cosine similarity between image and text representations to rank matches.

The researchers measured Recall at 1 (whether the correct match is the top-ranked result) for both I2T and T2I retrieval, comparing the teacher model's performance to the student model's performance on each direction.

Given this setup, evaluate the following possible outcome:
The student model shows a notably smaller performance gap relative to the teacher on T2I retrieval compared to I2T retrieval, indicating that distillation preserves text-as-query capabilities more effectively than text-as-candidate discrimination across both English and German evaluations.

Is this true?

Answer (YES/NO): NO